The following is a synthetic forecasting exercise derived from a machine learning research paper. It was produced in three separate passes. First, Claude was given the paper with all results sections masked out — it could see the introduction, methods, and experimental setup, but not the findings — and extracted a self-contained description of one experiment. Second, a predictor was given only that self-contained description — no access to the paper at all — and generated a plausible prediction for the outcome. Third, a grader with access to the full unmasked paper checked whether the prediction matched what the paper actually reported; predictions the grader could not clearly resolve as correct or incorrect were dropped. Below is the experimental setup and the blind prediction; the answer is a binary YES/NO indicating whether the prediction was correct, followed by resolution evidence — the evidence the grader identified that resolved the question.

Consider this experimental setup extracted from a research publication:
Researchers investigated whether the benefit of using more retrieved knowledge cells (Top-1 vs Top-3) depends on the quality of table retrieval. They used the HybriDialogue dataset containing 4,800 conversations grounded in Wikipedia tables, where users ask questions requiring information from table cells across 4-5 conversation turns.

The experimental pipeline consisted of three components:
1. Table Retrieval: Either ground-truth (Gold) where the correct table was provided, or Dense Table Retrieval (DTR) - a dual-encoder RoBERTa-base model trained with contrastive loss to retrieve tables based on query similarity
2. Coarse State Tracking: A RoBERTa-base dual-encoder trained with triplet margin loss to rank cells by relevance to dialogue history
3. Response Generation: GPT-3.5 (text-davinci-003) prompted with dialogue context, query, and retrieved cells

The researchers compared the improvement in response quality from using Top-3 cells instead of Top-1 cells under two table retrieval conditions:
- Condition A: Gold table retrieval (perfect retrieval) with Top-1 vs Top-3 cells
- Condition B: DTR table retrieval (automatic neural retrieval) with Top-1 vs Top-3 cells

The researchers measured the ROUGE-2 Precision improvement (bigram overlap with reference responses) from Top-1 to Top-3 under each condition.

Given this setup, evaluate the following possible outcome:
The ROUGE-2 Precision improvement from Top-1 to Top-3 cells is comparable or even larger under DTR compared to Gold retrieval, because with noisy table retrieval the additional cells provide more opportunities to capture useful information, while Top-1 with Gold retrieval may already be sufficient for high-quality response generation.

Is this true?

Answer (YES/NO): YES